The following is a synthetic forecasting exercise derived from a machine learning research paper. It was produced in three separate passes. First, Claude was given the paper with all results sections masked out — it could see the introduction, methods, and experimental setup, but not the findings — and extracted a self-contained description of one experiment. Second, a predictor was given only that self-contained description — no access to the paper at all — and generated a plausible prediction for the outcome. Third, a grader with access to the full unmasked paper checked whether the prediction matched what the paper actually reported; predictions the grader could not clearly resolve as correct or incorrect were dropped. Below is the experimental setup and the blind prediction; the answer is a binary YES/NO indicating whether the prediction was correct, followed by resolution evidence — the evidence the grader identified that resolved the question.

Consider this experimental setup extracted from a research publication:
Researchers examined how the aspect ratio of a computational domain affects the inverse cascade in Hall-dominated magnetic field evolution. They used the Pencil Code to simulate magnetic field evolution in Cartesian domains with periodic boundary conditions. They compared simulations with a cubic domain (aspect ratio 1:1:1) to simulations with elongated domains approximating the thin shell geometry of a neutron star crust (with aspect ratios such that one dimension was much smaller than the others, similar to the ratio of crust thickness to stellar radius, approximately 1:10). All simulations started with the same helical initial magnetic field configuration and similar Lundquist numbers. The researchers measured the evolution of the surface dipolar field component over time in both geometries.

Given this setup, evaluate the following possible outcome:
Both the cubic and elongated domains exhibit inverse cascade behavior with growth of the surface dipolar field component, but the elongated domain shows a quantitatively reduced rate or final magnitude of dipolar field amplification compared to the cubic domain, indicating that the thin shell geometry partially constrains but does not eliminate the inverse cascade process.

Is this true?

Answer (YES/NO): NO